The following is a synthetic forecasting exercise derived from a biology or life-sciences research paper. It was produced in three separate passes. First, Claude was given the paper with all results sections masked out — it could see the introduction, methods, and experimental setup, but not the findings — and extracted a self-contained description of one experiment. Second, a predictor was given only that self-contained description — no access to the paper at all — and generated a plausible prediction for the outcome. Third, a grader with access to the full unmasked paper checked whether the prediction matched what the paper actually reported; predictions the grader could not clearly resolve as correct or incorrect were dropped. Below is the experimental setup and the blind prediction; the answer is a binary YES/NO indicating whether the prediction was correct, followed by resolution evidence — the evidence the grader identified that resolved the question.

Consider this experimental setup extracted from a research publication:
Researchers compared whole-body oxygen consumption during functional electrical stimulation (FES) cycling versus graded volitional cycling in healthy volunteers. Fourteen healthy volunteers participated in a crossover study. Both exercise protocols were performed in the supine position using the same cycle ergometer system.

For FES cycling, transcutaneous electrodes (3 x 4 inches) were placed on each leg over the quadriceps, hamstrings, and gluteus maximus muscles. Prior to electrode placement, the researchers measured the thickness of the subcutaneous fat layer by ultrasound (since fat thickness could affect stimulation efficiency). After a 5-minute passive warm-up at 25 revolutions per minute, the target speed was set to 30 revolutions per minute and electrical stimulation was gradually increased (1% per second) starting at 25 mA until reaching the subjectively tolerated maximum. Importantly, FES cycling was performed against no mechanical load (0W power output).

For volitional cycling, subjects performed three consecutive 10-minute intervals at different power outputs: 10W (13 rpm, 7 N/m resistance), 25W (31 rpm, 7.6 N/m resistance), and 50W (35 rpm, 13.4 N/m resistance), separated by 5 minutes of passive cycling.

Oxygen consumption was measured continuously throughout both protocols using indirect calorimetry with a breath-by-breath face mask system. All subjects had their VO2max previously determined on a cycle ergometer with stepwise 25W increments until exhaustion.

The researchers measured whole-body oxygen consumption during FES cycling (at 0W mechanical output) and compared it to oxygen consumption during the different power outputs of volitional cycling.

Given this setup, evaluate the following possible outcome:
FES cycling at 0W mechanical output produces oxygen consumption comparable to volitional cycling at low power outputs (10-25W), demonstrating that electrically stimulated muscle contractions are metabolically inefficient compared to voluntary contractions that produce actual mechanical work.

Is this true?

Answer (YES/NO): YES